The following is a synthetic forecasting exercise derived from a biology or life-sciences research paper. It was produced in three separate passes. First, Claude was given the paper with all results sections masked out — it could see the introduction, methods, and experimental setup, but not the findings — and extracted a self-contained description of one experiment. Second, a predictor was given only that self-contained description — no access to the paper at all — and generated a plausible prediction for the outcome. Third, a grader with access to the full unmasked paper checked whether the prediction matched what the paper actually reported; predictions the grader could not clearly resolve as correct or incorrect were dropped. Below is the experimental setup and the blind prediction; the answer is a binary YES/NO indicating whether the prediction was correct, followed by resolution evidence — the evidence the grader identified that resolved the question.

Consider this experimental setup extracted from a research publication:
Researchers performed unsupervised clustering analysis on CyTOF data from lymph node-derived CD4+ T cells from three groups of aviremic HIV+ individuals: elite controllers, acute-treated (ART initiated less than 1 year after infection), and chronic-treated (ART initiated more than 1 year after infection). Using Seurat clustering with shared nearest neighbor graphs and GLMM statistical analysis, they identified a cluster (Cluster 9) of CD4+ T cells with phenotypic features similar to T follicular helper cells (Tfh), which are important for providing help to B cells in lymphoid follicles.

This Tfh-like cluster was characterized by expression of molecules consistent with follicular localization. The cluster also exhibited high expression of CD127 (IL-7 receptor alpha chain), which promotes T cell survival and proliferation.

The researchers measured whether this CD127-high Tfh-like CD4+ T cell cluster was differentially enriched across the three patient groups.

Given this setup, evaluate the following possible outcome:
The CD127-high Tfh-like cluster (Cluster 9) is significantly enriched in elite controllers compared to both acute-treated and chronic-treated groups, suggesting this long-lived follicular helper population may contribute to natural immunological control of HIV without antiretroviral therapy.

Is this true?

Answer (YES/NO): NO